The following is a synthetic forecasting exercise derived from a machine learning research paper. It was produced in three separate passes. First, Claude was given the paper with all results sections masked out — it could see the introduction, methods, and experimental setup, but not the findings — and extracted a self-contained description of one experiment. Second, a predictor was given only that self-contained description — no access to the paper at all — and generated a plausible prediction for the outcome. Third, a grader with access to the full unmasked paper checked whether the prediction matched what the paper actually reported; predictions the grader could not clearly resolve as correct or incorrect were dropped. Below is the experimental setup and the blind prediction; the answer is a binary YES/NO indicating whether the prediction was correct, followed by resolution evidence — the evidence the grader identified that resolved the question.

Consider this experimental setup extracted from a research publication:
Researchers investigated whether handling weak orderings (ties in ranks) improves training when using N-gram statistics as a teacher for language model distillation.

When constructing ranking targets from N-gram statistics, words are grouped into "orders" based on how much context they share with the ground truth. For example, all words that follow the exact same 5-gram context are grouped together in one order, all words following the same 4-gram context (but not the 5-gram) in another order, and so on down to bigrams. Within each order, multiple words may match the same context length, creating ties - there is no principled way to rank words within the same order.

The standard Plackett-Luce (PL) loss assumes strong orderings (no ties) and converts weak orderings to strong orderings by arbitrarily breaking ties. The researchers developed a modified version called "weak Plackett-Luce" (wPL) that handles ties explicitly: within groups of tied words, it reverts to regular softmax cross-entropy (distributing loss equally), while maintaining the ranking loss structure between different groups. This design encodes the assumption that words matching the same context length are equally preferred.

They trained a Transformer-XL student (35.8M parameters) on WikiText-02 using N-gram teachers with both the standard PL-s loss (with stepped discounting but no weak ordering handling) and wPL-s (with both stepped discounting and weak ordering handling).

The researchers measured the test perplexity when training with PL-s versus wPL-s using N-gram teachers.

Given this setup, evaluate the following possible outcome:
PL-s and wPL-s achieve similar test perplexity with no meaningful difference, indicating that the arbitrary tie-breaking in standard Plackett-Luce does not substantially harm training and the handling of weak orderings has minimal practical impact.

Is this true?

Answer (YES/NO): NO